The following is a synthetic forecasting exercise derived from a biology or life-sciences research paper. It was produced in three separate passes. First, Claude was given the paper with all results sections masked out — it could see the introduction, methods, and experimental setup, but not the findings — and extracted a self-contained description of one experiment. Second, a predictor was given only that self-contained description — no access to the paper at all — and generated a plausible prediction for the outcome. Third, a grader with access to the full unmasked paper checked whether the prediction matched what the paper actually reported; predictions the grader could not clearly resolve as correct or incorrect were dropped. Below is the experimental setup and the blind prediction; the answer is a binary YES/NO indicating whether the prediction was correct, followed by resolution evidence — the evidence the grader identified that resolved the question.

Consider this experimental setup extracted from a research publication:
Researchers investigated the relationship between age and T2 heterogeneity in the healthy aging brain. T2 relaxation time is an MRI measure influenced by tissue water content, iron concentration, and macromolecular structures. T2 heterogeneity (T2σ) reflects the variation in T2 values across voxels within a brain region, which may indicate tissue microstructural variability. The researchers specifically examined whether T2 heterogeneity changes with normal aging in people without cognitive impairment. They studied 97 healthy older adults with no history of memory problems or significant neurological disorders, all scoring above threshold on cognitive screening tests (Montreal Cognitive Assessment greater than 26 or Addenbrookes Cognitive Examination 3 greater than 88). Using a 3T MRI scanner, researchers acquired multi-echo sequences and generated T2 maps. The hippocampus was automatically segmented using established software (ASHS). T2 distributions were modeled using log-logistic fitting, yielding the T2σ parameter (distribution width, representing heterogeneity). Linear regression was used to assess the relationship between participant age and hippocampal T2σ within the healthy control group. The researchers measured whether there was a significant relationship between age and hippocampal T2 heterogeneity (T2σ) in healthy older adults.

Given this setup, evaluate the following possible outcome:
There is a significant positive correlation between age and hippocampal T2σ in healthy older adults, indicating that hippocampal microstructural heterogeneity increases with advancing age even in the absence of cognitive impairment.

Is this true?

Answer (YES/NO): YES